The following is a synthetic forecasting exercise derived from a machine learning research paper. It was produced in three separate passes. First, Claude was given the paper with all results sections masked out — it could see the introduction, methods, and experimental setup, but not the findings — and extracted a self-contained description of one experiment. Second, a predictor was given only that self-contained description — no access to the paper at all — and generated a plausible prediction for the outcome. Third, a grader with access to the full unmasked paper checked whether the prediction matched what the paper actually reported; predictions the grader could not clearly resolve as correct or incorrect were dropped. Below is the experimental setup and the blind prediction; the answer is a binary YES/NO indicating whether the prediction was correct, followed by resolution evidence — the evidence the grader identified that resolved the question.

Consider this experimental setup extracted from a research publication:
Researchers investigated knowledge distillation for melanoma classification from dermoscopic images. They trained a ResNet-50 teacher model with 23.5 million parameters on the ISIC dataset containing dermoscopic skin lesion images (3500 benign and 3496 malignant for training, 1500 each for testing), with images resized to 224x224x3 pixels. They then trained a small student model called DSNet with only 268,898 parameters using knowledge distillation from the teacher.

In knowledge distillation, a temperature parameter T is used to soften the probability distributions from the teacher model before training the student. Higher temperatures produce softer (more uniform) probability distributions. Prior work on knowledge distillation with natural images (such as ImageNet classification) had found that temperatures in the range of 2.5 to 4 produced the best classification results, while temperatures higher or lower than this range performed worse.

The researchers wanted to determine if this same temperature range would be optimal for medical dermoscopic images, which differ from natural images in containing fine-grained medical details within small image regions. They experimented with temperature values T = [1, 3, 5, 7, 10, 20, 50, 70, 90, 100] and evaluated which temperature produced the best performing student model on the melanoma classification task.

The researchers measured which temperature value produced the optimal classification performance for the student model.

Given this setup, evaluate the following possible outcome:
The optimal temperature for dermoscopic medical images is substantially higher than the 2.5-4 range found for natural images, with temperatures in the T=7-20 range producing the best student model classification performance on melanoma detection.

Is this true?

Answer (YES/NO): YES